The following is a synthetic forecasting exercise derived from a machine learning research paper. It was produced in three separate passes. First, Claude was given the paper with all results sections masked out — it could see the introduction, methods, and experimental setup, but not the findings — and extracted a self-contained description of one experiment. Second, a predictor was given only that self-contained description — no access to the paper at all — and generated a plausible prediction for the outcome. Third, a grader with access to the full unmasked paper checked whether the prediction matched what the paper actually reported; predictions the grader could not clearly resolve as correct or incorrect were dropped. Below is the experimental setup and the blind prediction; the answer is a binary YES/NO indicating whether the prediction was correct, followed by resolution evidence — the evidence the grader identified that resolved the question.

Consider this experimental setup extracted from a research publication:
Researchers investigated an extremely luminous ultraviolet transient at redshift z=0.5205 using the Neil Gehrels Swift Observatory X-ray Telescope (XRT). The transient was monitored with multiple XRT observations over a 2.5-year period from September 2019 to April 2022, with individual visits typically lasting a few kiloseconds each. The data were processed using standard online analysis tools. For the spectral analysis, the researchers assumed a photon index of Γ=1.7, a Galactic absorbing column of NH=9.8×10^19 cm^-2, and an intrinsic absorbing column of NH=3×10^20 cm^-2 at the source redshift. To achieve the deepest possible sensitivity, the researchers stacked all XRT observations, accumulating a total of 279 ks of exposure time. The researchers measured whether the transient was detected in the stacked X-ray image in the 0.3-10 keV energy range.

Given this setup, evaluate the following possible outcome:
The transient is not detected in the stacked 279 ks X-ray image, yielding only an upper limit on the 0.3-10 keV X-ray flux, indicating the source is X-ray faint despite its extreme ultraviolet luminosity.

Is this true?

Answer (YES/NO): YES